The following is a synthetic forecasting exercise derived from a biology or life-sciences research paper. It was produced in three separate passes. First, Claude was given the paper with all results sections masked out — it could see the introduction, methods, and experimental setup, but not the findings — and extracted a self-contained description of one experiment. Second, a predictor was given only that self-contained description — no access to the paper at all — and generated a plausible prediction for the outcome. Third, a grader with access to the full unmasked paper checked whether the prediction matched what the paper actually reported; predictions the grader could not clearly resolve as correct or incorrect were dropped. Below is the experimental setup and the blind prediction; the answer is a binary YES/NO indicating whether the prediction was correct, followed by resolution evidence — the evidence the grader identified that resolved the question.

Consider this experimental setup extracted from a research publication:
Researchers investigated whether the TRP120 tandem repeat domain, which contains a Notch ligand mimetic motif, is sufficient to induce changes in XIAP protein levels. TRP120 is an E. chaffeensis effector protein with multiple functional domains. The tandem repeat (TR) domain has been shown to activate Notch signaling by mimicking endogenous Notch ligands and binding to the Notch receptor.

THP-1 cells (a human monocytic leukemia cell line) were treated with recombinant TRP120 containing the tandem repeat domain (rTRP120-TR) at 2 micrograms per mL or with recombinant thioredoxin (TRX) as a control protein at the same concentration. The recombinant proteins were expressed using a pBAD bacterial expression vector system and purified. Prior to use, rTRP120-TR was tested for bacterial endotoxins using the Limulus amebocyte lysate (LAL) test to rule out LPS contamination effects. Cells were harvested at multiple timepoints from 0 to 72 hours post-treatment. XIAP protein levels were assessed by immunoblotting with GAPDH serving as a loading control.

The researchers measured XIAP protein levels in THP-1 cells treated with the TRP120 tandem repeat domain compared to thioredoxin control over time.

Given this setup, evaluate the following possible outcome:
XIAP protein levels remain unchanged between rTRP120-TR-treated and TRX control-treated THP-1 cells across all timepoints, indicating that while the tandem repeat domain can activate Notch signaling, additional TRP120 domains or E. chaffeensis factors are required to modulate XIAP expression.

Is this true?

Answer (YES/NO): NO